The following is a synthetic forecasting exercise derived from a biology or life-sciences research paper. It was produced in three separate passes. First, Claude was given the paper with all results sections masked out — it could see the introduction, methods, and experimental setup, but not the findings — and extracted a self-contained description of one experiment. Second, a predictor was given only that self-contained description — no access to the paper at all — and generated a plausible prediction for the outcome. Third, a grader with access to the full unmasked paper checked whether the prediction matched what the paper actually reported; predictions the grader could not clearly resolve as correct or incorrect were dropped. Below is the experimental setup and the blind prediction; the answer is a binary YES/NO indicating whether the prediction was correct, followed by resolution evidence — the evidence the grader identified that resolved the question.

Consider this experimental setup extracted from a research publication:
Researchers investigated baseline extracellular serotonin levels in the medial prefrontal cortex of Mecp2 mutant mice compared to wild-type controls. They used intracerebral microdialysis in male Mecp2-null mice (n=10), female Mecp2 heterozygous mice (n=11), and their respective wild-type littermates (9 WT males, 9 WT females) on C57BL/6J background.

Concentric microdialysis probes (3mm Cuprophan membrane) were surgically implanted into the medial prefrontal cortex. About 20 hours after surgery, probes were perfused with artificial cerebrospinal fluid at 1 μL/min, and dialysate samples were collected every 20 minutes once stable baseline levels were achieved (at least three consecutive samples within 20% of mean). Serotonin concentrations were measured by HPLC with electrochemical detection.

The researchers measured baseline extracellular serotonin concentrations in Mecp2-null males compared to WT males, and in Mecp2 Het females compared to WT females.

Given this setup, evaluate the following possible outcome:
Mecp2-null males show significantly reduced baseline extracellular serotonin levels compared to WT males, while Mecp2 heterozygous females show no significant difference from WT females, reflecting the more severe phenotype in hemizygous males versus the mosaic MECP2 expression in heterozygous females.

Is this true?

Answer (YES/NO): NO